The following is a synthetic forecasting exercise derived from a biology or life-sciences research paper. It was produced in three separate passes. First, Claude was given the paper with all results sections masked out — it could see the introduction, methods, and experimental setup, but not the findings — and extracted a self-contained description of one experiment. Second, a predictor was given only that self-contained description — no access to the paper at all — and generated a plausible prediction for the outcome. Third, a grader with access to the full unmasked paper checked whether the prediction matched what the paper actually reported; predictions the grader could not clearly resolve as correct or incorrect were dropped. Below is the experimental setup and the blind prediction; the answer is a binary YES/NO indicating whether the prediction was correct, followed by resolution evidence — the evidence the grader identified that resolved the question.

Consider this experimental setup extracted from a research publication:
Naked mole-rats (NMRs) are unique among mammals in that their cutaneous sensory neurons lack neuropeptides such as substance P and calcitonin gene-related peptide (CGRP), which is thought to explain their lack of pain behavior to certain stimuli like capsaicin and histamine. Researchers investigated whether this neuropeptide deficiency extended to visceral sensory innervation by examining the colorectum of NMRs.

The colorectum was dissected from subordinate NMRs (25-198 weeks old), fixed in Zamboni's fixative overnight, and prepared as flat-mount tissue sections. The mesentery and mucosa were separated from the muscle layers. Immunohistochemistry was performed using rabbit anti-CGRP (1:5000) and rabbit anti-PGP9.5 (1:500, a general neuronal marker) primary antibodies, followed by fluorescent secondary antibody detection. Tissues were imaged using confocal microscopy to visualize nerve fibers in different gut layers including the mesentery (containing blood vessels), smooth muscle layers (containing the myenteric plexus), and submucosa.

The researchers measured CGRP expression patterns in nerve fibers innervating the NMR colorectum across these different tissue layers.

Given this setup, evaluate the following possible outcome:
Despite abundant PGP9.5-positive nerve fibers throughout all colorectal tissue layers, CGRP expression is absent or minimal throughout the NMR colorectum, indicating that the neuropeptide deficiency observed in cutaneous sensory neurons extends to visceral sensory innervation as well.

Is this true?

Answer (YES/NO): NO